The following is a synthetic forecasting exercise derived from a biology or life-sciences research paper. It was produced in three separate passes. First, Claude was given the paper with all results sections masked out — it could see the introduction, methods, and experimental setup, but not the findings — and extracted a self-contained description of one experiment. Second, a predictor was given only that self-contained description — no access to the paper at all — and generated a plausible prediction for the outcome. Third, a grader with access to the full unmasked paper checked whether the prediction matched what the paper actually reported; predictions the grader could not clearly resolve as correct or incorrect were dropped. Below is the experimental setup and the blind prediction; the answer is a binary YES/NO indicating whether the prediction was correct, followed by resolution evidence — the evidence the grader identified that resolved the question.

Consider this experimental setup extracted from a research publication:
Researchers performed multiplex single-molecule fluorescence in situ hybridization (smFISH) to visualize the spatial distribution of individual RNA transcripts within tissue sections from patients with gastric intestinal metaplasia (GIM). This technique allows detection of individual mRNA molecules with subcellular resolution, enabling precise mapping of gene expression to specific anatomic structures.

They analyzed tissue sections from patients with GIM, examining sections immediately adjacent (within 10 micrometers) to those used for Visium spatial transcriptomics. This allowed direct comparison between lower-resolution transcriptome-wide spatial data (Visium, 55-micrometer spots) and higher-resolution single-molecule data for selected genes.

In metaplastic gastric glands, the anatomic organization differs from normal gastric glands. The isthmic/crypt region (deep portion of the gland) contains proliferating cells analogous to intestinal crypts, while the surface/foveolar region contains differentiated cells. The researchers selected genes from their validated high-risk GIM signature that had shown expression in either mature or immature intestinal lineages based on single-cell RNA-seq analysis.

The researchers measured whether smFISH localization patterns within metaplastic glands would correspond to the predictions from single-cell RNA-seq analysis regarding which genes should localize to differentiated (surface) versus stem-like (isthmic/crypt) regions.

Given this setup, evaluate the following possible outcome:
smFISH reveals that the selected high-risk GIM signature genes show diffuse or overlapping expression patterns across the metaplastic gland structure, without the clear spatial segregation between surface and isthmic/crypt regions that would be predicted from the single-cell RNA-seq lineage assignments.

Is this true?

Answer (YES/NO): NO